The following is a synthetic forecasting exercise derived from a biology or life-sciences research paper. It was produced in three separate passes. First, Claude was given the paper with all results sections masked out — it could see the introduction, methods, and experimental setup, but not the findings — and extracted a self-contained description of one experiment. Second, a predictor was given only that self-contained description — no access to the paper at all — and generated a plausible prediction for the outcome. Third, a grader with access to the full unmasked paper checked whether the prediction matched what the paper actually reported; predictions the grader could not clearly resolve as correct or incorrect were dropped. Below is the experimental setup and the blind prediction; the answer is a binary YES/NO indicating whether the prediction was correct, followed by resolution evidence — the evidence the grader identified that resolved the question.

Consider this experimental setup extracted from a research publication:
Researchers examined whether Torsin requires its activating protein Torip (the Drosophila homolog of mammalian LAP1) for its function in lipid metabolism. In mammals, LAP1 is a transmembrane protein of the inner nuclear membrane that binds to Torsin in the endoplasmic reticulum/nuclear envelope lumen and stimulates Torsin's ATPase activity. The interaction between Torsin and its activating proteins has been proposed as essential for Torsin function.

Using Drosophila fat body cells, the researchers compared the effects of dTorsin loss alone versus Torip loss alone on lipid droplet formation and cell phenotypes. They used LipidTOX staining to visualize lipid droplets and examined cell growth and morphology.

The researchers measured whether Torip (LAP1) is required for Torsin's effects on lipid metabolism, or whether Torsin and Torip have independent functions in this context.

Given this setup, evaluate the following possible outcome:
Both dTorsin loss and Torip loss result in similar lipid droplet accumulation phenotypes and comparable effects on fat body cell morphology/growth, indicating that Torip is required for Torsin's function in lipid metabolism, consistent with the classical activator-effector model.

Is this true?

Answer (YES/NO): NO